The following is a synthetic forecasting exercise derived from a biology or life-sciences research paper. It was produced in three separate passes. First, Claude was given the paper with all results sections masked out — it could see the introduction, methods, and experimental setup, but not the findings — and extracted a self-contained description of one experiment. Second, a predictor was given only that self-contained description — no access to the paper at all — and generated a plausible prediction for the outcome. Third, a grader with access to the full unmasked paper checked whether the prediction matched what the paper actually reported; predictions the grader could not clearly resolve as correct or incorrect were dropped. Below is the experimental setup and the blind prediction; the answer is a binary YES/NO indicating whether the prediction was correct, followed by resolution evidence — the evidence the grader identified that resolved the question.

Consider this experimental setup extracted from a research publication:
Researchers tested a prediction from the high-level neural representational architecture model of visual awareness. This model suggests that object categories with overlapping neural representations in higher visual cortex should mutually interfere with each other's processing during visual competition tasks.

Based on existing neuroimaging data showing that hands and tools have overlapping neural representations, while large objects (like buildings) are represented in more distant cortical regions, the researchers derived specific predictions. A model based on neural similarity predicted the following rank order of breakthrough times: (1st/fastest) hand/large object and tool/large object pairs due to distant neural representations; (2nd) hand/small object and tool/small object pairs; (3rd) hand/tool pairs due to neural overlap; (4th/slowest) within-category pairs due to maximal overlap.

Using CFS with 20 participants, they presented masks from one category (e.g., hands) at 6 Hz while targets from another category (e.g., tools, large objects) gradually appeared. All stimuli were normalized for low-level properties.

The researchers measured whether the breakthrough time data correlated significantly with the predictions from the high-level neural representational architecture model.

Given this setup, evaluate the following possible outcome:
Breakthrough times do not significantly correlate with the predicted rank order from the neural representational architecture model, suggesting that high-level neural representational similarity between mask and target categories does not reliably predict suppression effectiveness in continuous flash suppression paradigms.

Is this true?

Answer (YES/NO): YES